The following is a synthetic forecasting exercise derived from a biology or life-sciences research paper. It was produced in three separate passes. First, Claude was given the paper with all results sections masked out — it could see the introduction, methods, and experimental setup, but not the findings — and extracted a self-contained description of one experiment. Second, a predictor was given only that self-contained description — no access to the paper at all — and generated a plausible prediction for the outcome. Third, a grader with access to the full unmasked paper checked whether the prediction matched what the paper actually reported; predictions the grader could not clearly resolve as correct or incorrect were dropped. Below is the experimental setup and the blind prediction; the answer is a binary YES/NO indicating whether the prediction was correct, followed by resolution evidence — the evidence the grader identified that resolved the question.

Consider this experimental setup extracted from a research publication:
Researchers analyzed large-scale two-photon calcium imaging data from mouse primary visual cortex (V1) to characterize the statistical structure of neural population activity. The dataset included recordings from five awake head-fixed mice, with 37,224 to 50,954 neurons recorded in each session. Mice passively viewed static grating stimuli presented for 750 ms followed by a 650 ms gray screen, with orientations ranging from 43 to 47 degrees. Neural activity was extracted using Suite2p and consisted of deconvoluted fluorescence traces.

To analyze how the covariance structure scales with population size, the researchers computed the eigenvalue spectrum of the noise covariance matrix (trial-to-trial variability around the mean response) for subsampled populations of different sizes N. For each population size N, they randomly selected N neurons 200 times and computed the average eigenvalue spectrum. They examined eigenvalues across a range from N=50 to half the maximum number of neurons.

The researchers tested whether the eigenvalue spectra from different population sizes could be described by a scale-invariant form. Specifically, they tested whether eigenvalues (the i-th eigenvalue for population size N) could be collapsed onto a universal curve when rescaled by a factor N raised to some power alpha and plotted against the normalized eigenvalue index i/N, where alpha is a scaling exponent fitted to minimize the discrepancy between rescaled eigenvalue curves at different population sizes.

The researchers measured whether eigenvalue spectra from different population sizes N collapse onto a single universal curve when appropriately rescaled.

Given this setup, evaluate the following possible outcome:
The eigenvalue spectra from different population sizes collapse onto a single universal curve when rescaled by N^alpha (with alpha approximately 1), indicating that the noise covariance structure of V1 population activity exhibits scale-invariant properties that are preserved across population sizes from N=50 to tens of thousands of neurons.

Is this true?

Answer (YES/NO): NO